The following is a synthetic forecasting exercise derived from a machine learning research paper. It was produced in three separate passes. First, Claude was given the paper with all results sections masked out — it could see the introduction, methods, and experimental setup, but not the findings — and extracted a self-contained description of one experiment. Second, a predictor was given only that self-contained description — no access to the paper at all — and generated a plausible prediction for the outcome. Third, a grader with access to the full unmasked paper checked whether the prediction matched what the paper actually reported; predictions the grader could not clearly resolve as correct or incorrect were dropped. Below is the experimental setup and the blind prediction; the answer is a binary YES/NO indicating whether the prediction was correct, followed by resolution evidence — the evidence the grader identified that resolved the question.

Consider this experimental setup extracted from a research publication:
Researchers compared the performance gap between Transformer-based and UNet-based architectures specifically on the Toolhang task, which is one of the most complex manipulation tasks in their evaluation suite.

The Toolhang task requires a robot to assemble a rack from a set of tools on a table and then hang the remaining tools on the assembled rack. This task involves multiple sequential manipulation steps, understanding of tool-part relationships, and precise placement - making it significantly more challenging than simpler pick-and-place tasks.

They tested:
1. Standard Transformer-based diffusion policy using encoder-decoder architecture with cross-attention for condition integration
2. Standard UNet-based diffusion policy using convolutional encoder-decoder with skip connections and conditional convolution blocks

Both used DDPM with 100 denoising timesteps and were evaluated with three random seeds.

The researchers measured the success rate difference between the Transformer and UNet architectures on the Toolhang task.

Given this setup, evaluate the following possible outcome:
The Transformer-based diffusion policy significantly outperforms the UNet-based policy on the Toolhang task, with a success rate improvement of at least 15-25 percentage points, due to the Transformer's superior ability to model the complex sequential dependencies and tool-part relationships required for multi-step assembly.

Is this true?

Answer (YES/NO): NO